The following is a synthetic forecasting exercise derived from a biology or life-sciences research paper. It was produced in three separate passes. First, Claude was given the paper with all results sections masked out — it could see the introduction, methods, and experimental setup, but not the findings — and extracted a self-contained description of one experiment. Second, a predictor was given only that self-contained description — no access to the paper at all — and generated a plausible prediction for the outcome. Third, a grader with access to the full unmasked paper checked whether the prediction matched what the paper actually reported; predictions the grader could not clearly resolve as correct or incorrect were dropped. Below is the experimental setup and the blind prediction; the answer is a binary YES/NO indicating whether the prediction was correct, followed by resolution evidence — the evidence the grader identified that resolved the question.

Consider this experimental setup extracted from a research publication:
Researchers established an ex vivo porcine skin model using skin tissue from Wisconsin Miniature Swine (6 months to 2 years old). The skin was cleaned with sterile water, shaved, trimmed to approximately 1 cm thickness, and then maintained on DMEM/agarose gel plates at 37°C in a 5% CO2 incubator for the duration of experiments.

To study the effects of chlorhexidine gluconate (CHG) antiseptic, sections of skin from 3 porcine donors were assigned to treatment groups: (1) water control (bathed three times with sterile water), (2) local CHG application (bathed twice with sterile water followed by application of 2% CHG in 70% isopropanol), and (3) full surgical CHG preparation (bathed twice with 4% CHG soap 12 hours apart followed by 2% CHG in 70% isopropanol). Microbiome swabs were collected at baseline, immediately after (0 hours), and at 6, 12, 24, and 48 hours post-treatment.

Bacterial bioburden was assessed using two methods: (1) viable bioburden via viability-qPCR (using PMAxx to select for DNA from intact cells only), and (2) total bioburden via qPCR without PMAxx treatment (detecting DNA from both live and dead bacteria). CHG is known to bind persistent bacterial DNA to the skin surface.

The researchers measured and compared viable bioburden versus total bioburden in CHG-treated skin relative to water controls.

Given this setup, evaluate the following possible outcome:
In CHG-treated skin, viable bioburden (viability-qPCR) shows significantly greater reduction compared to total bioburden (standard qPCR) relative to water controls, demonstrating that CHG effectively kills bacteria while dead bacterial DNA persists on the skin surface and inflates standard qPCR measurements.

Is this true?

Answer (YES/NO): YES